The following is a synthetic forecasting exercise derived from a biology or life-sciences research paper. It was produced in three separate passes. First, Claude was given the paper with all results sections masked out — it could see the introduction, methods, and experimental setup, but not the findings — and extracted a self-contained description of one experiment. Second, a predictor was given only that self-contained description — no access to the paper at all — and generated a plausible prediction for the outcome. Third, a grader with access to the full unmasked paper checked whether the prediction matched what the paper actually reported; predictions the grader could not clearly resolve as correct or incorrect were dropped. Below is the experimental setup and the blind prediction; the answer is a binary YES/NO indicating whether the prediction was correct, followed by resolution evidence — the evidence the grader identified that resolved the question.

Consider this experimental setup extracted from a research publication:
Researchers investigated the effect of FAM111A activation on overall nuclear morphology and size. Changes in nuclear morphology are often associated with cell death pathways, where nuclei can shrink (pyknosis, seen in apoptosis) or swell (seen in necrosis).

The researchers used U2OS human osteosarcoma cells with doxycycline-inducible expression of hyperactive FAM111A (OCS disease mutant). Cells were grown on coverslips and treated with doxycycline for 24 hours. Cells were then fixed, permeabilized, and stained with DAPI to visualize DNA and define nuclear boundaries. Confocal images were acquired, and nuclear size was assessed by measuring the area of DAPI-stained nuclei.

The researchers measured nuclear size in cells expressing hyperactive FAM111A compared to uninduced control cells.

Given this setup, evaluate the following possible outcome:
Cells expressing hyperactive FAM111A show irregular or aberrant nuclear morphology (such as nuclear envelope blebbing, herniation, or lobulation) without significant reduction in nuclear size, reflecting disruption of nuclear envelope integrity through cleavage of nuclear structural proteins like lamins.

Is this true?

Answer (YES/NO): NO